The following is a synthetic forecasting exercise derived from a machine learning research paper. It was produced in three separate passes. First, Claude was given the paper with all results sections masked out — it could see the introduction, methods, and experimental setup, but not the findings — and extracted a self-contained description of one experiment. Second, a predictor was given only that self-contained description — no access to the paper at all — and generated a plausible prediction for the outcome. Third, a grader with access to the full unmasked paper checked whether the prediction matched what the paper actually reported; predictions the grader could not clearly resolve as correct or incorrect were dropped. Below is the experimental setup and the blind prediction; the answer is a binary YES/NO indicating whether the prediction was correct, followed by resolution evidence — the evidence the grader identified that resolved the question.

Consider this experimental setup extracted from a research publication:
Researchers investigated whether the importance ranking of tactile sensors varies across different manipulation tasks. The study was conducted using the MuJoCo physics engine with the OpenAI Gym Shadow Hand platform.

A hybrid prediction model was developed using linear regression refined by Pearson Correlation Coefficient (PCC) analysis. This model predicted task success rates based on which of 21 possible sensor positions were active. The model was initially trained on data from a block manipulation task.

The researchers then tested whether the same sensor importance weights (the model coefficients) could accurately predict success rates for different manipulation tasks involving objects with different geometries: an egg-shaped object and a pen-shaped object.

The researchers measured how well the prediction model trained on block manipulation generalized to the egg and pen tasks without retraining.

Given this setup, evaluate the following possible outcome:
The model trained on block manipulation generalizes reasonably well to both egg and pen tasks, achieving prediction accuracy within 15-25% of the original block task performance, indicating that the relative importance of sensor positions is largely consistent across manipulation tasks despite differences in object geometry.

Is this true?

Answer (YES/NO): NO